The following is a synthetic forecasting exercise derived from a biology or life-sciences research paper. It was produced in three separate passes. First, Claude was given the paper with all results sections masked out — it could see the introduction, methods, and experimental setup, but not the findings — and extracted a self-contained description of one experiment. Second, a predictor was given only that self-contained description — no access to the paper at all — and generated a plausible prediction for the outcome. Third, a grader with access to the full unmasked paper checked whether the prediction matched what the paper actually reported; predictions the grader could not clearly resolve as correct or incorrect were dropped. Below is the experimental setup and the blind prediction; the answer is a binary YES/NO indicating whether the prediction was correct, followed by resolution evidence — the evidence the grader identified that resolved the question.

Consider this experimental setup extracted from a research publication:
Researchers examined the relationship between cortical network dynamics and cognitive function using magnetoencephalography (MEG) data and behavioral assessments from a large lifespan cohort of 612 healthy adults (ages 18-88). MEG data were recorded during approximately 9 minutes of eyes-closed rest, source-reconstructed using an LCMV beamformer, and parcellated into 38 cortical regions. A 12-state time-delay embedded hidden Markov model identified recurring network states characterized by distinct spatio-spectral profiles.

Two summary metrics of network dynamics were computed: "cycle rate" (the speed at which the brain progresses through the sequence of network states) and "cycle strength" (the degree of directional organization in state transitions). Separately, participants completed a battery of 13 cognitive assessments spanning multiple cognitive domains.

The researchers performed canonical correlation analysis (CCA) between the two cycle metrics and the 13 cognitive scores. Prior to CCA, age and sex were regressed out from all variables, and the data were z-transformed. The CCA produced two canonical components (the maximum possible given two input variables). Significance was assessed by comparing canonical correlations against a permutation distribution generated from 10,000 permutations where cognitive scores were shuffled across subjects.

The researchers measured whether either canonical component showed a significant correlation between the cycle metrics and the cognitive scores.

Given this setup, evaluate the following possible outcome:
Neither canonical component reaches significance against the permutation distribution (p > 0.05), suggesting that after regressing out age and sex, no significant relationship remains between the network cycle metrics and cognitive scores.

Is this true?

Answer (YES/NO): NO